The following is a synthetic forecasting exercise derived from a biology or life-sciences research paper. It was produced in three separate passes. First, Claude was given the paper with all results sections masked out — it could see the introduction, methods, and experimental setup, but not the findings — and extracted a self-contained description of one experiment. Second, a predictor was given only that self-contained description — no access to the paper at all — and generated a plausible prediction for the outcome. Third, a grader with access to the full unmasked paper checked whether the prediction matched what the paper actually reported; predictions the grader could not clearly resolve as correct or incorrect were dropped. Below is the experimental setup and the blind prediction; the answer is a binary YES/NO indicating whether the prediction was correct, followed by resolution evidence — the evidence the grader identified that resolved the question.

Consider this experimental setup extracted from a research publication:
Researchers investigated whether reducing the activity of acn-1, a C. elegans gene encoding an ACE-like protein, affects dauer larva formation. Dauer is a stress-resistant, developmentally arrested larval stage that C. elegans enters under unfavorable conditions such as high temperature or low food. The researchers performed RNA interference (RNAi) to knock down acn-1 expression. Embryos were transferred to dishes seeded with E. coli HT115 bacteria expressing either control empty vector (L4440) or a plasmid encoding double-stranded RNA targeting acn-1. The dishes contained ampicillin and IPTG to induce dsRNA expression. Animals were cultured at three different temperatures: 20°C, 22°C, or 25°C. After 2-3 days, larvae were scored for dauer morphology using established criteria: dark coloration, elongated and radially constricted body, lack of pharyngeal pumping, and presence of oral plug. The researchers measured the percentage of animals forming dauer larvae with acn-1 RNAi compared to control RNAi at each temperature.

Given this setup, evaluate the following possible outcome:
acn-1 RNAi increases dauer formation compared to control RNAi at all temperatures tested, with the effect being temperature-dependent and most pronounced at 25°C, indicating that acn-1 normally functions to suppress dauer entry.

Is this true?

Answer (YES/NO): NO